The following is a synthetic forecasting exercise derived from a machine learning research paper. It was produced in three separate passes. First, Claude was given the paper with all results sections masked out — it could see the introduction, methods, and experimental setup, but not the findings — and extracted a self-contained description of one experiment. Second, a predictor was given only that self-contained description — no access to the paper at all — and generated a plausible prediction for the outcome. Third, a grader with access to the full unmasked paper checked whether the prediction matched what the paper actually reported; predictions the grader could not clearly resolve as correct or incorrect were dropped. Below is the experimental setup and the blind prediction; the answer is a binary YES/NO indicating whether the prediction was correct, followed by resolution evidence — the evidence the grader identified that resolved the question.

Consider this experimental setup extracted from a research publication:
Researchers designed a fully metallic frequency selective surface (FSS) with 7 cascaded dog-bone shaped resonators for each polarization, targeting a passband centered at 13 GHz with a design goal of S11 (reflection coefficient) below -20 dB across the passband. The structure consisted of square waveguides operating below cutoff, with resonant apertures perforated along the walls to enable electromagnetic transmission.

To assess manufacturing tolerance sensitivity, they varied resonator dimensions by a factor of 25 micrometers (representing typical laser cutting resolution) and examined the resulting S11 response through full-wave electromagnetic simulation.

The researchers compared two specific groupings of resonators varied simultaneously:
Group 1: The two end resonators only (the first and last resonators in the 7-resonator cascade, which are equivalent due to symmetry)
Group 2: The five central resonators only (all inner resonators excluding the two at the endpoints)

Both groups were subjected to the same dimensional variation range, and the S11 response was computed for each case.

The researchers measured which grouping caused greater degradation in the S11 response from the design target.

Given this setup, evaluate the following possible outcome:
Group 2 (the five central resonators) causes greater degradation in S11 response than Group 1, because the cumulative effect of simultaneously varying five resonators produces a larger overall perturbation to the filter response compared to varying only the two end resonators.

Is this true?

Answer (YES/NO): YES